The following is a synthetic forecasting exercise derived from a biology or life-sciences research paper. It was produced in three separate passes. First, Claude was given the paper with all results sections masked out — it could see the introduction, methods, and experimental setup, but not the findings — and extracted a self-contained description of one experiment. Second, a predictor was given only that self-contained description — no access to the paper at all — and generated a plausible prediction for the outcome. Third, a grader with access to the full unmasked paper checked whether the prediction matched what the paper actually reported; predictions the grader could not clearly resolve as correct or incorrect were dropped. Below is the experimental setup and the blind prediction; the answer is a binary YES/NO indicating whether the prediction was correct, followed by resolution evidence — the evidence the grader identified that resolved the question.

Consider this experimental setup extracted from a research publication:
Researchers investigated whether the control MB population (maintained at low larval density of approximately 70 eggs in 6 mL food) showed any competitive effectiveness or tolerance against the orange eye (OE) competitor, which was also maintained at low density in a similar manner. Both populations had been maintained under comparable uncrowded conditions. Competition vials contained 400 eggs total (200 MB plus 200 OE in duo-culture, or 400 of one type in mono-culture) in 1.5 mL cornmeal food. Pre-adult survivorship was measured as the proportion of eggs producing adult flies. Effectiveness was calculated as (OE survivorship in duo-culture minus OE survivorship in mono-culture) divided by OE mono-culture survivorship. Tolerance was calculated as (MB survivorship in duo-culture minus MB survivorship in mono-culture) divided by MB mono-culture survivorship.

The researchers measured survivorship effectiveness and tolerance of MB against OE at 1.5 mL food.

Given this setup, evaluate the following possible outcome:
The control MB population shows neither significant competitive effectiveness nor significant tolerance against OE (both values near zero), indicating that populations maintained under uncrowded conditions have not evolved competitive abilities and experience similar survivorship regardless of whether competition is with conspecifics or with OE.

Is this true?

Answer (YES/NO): YES